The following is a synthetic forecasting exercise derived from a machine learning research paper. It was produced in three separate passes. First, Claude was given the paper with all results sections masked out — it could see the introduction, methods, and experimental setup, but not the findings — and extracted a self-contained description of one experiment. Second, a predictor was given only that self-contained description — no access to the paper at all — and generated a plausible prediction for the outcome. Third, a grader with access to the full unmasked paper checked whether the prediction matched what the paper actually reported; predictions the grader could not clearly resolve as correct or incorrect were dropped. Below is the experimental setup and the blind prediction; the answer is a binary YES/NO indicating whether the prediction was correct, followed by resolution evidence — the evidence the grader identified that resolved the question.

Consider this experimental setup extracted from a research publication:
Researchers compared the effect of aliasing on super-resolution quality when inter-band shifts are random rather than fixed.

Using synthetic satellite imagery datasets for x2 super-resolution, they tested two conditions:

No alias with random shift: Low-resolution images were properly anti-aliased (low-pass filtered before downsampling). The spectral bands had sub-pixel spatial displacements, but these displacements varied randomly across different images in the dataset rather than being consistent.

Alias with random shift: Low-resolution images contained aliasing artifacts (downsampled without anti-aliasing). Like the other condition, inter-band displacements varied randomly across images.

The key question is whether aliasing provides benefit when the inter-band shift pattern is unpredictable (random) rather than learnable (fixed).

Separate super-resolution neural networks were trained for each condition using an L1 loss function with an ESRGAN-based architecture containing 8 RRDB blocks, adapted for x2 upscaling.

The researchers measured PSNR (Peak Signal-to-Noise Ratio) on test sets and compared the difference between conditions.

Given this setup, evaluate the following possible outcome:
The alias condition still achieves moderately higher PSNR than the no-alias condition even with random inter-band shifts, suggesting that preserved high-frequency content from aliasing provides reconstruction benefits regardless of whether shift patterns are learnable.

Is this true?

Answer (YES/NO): YES